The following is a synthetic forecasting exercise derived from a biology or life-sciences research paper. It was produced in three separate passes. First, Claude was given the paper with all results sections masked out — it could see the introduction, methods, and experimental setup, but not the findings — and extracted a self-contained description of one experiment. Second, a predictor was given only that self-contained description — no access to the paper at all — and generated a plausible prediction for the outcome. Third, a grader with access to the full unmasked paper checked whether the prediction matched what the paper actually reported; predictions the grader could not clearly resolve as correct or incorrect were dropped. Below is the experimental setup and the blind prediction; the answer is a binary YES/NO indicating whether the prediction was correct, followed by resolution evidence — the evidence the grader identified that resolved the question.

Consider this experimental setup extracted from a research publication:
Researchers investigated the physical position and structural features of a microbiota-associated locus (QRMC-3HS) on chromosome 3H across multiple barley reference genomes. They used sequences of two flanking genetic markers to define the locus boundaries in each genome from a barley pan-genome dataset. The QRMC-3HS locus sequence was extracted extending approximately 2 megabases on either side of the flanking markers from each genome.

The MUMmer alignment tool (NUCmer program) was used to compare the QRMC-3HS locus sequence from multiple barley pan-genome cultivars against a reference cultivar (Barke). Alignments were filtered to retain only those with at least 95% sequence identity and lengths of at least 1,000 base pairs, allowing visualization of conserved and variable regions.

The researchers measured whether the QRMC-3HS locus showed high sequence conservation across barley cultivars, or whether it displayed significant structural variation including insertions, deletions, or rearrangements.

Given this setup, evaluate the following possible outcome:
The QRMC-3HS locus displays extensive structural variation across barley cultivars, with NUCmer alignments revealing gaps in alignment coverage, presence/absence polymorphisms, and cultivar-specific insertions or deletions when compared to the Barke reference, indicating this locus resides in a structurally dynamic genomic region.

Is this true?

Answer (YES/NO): YES